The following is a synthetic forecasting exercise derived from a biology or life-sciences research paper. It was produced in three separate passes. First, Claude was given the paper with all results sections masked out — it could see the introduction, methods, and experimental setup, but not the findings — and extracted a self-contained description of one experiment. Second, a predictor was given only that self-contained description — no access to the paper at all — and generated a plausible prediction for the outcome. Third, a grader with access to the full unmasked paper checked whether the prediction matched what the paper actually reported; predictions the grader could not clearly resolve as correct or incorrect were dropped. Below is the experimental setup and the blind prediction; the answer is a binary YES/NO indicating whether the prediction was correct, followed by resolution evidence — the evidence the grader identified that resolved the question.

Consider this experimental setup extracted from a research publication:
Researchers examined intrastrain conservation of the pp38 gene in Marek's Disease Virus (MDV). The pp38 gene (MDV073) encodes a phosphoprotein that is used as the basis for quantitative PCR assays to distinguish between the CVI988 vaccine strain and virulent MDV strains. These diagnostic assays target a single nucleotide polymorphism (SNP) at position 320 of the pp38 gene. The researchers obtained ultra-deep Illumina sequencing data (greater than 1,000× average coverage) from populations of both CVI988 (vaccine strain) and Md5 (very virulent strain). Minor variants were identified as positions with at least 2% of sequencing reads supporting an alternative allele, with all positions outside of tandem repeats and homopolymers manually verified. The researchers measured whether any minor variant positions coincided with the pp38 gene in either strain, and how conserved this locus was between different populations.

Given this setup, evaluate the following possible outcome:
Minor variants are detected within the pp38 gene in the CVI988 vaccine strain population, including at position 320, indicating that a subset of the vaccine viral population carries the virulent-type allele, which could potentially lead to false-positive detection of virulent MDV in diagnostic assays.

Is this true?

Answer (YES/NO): NO